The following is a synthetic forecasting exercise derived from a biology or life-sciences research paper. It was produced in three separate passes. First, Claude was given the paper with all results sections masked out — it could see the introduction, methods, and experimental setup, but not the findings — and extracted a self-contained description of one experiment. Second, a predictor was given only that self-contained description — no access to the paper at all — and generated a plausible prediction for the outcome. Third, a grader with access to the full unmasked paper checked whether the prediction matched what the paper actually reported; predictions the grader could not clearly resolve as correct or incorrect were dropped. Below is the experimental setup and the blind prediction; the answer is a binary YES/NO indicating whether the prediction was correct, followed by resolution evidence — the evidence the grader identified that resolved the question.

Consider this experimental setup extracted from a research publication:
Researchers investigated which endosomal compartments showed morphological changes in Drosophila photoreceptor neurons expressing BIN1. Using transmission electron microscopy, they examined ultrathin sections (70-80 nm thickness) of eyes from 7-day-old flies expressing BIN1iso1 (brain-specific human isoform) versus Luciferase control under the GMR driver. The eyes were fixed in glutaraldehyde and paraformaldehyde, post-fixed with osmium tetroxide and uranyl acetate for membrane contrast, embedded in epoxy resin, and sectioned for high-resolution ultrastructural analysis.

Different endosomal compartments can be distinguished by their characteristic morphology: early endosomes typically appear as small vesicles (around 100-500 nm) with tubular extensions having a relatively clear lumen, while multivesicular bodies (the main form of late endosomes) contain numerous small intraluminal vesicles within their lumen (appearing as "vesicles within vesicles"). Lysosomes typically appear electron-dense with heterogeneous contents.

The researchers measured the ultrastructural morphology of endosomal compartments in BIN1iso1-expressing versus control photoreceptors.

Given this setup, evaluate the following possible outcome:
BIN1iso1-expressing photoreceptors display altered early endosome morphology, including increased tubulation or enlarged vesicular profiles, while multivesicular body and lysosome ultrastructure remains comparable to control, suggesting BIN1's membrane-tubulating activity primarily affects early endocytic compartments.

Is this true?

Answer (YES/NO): NO